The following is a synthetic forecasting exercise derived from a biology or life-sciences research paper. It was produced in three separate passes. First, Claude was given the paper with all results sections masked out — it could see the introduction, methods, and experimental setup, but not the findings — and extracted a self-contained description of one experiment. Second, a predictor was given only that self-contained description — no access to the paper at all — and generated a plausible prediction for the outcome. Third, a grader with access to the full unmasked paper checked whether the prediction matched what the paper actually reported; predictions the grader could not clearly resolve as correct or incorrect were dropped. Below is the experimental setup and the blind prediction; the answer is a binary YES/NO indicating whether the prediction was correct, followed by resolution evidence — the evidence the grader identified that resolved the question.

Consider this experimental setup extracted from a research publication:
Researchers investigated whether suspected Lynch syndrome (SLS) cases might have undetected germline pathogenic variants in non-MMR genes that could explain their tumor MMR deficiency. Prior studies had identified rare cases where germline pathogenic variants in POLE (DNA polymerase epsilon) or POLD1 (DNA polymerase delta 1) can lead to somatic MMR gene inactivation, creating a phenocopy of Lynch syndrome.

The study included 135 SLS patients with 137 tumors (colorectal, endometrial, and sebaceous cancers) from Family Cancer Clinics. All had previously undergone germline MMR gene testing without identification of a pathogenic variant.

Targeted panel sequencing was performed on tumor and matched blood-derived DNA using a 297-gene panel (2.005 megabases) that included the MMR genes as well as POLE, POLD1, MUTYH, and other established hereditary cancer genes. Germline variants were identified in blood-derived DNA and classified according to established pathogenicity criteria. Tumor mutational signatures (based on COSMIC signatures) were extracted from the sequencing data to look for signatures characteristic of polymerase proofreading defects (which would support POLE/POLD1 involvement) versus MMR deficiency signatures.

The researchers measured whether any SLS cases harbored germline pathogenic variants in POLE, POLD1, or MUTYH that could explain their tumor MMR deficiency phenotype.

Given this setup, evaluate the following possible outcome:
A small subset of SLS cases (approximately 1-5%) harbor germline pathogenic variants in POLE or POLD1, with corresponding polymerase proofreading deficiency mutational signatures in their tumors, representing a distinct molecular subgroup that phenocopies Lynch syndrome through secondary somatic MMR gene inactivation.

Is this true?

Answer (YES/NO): NO